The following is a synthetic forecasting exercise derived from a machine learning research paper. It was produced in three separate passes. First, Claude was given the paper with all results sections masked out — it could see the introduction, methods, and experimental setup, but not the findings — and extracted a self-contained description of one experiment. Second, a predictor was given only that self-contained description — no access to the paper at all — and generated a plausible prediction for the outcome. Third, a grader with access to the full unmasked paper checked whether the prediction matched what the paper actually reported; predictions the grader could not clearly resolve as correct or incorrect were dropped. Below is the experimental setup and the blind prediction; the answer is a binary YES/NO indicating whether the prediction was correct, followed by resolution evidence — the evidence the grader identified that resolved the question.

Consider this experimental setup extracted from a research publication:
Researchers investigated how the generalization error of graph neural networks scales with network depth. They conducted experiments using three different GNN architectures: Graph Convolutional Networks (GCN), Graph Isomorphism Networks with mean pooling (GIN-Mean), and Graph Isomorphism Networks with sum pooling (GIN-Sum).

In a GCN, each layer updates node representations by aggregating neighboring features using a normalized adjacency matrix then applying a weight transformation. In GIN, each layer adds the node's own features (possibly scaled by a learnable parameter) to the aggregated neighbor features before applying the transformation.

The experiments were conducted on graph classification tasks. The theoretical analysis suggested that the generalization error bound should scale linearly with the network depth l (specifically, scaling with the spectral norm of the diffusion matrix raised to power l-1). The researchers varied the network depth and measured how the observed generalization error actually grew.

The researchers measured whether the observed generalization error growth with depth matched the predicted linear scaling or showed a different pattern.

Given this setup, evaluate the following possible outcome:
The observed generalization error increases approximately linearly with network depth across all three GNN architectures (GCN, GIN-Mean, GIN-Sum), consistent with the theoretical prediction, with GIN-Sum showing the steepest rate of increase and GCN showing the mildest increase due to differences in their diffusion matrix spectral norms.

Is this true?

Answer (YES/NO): NO